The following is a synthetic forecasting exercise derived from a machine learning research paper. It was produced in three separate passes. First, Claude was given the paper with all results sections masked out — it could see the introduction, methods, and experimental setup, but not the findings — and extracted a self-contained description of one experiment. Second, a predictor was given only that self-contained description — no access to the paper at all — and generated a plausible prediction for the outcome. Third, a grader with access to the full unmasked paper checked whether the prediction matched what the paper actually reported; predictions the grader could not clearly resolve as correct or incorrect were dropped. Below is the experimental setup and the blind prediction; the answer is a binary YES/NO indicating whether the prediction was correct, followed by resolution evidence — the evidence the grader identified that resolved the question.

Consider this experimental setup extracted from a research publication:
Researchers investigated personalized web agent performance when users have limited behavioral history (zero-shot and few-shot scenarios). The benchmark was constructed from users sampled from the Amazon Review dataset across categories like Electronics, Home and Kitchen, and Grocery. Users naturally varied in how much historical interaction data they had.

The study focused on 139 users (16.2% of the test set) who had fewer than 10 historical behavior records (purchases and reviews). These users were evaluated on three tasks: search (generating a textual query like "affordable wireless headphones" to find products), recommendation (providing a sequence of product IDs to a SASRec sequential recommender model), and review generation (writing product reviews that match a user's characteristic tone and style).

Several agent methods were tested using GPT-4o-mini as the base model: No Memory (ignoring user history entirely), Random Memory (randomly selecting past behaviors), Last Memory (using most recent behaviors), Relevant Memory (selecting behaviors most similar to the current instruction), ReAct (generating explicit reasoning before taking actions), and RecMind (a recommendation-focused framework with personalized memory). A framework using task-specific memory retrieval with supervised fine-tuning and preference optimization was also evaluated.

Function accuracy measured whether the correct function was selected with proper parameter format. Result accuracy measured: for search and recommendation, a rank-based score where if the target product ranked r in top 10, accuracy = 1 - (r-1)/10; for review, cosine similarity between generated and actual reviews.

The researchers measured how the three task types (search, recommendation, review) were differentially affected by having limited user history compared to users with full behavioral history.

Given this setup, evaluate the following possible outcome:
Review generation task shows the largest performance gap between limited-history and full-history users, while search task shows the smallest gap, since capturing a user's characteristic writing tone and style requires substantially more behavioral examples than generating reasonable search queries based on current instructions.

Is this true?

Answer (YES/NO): YES